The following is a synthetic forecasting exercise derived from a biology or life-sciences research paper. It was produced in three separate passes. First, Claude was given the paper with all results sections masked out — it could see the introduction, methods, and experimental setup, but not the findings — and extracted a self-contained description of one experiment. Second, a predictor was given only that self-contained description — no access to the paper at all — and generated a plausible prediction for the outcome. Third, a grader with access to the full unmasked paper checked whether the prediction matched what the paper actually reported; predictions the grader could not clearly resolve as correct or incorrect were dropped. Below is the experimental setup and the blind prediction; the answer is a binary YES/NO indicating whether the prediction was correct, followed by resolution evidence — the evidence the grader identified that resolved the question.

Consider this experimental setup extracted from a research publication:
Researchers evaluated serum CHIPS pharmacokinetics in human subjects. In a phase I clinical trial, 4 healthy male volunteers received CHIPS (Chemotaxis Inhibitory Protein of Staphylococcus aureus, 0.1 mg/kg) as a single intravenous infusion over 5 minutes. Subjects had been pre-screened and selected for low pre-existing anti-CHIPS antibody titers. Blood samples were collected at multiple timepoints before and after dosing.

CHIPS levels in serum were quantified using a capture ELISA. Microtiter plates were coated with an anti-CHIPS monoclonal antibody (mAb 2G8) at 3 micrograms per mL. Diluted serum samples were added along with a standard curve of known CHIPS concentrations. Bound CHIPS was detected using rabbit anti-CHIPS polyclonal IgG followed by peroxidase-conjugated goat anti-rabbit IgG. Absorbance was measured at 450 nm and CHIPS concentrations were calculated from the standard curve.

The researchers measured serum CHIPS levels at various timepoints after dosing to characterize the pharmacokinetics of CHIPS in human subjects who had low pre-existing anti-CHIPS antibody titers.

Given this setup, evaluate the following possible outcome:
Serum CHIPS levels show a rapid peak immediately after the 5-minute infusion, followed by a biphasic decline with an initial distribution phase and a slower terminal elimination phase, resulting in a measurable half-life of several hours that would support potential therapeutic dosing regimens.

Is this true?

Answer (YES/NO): NO